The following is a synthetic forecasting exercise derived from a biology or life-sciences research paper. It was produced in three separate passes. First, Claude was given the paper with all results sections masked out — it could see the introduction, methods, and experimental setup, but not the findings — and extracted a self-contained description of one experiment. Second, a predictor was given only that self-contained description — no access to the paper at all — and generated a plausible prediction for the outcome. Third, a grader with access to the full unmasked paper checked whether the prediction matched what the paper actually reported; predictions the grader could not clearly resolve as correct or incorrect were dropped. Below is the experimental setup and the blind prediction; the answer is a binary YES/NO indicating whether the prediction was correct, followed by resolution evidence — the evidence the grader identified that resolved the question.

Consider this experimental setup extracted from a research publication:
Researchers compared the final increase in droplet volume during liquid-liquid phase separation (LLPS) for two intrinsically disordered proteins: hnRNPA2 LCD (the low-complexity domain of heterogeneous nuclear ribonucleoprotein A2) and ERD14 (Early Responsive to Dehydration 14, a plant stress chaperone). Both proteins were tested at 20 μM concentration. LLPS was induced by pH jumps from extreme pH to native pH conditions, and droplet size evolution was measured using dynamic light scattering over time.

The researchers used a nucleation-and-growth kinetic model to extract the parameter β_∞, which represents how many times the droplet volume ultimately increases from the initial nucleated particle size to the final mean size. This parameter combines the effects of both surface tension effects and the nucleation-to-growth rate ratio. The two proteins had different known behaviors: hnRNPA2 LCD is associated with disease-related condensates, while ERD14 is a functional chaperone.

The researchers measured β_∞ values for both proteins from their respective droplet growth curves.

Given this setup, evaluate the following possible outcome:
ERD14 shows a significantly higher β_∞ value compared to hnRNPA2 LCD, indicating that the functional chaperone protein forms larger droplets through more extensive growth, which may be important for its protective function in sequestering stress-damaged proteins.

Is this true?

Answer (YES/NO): YES